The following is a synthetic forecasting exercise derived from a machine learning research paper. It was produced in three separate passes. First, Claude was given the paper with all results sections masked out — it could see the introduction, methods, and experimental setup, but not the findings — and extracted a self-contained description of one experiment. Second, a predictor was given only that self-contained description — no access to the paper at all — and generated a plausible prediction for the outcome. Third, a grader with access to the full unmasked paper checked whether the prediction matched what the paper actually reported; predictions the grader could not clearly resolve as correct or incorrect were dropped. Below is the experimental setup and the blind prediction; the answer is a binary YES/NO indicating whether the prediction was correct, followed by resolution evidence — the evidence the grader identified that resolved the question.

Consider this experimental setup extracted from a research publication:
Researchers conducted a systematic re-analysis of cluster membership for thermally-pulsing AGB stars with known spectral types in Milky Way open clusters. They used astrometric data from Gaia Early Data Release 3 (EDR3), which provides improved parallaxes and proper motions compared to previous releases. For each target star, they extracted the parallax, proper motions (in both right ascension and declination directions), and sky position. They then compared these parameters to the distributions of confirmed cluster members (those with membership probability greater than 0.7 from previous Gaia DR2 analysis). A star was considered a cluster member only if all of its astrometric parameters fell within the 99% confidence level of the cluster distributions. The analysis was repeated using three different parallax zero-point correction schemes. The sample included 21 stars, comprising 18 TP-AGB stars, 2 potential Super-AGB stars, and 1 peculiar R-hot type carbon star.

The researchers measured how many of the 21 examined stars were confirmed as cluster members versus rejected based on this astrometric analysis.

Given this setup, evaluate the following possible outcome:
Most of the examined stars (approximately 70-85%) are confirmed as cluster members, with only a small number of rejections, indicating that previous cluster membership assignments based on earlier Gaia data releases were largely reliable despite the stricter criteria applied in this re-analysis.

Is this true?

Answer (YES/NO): NO